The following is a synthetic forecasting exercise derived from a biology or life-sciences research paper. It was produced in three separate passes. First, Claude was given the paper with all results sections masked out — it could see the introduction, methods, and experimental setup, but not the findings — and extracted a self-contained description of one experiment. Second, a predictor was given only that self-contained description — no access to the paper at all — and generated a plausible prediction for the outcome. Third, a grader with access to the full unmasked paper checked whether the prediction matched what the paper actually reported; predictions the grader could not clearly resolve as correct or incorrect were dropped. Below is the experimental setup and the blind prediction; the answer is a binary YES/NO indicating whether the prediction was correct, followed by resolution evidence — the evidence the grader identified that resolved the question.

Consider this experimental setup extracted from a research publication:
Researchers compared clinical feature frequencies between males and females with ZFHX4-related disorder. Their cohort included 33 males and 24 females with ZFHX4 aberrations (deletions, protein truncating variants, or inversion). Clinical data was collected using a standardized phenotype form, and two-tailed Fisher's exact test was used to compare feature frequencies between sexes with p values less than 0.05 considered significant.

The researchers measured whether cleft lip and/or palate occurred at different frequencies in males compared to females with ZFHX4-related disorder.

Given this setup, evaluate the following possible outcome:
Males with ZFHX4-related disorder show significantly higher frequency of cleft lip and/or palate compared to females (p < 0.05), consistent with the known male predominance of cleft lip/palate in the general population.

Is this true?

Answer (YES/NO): YES